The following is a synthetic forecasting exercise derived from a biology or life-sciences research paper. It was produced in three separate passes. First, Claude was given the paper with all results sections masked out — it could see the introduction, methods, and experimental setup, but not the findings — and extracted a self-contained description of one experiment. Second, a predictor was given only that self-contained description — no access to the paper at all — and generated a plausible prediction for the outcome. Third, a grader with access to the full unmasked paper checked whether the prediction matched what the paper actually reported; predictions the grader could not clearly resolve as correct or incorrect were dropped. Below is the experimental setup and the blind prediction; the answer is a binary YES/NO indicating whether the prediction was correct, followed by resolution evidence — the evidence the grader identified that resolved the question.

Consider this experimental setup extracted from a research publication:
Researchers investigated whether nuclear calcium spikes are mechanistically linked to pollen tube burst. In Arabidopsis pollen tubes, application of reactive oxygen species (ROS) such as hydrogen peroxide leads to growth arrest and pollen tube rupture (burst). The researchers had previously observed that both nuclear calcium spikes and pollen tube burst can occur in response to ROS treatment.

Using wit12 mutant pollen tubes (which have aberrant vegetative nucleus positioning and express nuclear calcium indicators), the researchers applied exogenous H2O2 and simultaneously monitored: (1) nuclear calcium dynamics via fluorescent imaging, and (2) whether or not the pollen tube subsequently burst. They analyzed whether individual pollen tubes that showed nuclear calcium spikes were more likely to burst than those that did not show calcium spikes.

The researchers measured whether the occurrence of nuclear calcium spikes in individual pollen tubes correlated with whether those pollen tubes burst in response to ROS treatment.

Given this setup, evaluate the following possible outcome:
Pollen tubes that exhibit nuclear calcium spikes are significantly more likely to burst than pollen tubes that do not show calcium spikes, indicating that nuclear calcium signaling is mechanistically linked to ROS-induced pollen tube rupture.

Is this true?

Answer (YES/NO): NO